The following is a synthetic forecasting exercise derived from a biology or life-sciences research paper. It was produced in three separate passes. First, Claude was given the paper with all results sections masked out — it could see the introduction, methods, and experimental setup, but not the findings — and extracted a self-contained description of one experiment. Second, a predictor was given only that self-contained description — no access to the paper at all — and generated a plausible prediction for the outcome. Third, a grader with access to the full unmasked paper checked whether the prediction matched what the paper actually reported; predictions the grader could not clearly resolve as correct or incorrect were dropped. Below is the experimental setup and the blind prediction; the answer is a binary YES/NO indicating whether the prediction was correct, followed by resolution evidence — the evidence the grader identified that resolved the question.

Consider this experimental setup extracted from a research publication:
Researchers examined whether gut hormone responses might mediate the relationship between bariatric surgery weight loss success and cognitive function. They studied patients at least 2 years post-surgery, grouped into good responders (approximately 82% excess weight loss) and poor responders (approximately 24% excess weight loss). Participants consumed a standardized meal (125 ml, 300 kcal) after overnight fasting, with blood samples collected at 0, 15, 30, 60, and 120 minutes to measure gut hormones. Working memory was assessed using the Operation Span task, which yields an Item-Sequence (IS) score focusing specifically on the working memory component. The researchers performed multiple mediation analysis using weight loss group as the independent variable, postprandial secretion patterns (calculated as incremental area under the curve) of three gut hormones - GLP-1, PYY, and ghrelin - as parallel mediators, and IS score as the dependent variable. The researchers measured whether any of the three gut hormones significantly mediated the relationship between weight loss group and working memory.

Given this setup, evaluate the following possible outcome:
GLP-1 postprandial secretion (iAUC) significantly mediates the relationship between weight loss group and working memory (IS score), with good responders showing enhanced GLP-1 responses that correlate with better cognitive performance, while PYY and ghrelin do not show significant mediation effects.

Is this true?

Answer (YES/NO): NO